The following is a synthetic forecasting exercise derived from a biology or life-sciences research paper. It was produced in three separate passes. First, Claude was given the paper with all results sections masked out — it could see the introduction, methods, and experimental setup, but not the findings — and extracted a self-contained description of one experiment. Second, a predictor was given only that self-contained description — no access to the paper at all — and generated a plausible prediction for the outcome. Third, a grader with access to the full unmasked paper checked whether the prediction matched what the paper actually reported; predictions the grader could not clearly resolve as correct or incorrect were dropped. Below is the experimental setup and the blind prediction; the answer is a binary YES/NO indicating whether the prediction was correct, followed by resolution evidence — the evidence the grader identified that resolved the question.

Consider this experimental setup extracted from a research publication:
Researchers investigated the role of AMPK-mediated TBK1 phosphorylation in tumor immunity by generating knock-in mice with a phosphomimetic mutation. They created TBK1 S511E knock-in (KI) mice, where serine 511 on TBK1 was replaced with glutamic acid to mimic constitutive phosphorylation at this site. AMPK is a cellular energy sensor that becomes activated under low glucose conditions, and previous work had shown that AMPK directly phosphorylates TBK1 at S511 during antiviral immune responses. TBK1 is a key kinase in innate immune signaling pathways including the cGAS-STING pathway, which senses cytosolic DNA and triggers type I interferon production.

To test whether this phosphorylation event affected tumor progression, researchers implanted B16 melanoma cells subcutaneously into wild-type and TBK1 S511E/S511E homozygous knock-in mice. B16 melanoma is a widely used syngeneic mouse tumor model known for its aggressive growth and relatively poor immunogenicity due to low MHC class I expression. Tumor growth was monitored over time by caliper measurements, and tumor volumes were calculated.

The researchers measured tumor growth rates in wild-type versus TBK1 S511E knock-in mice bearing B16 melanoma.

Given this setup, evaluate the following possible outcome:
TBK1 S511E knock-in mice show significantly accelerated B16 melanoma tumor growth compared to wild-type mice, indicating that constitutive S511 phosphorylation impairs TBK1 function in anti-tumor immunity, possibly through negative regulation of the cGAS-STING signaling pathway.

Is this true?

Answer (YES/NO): NO